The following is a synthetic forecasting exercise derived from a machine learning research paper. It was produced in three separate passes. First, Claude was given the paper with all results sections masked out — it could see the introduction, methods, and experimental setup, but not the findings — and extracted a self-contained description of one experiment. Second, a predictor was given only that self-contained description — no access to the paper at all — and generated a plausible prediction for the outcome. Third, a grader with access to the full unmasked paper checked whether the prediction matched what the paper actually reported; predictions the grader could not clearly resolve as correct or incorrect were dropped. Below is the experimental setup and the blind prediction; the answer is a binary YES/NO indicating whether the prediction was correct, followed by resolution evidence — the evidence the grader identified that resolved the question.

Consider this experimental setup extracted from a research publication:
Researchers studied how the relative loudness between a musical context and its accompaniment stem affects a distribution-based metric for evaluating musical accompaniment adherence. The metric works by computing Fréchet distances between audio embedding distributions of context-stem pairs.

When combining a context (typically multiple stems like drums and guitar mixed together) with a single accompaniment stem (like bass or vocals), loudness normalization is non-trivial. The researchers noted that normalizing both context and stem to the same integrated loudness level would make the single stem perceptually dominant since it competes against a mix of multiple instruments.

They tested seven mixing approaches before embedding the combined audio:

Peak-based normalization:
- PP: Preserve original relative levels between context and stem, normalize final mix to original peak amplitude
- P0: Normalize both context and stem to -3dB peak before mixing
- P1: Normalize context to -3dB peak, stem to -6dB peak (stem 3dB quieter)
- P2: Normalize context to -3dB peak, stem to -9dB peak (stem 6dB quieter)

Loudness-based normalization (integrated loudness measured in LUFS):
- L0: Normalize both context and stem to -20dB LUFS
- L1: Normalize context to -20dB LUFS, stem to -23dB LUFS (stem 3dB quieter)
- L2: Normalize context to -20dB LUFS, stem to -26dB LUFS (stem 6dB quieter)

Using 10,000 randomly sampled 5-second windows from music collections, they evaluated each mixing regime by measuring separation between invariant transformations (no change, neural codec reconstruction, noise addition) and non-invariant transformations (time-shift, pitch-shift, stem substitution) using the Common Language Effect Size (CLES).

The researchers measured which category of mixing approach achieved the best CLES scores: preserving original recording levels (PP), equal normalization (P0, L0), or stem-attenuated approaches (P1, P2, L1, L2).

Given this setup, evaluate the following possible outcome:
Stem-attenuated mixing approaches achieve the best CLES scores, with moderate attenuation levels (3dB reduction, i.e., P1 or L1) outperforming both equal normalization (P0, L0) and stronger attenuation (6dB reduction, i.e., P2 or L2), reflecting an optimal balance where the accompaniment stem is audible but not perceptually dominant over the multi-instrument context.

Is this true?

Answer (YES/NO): NO